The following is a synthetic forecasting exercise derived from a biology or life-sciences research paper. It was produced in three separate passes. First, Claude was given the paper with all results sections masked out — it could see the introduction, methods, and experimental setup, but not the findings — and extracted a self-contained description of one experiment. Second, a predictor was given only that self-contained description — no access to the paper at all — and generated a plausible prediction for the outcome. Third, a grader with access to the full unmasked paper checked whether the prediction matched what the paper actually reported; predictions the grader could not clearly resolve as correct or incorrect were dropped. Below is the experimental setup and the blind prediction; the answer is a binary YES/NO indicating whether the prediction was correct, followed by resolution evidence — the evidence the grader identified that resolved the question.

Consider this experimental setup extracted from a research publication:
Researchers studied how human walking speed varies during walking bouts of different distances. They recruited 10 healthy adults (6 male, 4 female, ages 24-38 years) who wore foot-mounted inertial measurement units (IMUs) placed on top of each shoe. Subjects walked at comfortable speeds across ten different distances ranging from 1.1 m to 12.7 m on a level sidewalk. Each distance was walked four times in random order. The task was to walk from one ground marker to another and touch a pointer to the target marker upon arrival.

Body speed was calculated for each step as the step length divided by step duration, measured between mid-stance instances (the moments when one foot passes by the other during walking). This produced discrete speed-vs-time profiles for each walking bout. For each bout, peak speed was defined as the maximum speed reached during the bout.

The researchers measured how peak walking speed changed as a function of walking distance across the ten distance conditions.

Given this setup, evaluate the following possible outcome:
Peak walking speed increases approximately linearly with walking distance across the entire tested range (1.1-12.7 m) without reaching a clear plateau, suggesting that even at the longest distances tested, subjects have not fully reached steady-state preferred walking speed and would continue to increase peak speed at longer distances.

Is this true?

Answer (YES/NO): NO